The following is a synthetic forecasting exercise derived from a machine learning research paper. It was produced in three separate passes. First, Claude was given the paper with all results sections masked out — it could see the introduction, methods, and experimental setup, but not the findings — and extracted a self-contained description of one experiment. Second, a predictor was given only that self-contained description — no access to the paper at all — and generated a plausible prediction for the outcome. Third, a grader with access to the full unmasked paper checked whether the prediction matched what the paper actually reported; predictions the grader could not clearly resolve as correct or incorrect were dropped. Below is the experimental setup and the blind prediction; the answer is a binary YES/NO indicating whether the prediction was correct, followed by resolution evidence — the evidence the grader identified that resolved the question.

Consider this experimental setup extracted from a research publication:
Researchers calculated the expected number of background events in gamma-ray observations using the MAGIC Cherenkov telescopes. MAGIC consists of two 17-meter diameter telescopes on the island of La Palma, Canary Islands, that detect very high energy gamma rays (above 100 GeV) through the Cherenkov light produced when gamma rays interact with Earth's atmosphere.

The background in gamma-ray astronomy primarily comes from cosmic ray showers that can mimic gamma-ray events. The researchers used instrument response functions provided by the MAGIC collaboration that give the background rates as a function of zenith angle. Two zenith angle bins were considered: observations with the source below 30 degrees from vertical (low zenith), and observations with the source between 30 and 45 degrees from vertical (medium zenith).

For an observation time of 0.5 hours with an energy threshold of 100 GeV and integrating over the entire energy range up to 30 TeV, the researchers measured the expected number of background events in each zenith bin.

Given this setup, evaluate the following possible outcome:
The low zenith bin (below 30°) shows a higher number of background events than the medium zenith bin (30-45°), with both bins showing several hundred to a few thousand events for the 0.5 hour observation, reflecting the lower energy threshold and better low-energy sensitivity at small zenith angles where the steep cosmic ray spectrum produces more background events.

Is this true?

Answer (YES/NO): NO